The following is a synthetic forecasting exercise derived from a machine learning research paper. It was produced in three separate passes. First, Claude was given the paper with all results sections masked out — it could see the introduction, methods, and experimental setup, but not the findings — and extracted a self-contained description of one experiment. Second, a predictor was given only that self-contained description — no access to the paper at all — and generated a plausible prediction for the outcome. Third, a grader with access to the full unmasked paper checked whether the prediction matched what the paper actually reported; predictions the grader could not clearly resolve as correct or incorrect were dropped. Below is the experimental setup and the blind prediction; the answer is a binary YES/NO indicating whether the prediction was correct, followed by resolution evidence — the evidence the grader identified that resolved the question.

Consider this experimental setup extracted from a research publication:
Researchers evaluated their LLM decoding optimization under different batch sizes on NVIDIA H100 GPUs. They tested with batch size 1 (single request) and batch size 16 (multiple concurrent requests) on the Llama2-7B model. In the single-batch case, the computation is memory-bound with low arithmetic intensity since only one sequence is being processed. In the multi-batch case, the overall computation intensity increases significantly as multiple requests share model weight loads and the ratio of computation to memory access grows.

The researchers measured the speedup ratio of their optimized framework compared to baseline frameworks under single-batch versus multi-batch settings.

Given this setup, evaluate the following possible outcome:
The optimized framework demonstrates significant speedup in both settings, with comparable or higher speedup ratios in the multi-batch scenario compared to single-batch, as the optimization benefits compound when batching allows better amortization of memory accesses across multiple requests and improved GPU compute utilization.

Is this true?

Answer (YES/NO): NO